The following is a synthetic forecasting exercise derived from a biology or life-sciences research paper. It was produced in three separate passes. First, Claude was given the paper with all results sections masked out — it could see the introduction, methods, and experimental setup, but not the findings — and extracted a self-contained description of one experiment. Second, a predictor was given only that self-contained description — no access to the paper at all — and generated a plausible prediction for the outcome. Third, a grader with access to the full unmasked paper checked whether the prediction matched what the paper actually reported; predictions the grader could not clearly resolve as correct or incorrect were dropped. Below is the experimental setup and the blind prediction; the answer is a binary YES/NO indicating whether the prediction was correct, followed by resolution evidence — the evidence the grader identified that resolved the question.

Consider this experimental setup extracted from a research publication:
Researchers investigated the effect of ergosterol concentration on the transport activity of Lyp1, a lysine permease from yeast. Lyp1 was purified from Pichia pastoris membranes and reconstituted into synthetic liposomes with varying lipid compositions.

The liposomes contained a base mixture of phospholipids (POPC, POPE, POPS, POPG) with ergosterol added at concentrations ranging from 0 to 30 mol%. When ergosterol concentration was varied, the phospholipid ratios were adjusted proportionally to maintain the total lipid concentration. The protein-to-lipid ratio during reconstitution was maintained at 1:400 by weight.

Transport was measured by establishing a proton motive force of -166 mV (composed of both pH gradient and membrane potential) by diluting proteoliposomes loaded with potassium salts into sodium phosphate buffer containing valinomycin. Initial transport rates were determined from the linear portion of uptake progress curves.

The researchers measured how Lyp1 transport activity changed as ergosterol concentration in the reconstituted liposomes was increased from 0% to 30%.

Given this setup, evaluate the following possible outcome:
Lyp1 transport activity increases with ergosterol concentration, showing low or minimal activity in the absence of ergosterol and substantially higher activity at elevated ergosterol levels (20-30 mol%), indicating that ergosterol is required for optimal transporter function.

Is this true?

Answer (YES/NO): NO